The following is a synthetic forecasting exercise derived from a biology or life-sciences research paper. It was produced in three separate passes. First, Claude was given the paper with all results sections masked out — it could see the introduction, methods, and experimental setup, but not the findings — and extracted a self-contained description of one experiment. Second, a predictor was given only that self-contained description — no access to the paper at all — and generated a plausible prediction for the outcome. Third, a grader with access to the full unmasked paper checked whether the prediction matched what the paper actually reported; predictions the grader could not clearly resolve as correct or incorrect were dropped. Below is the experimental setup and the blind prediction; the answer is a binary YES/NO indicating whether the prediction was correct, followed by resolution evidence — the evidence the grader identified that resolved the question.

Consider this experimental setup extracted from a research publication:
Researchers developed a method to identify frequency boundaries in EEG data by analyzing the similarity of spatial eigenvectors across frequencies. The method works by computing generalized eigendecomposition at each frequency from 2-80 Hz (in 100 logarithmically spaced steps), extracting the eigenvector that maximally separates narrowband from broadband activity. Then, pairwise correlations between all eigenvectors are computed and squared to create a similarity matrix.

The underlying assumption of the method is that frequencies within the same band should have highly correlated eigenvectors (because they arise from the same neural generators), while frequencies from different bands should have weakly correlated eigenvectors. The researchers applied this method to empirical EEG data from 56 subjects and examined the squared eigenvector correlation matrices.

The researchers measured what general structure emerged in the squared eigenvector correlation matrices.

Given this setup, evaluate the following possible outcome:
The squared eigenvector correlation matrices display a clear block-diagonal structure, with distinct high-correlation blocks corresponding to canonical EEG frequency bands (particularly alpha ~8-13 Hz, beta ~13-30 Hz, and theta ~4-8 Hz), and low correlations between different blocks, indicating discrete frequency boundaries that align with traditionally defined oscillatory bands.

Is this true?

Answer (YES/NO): YES